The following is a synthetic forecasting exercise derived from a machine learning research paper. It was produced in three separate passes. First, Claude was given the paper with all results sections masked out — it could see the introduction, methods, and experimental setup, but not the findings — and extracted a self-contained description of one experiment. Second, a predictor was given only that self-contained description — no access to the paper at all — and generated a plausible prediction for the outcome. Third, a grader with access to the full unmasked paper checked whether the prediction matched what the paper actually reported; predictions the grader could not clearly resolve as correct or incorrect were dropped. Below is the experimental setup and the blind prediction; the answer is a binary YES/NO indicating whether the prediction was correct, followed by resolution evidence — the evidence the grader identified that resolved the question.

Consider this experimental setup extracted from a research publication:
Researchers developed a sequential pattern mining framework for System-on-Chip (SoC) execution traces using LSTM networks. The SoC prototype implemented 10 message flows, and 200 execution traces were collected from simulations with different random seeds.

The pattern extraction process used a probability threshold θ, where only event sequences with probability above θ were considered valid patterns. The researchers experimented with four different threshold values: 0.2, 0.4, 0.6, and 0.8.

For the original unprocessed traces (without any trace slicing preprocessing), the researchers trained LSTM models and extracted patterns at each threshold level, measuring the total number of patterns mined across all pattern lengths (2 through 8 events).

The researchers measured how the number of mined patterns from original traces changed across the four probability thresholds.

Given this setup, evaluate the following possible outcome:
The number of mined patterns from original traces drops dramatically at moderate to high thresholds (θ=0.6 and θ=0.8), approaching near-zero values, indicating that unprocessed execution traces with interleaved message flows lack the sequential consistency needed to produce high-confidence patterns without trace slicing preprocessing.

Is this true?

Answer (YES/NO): YES